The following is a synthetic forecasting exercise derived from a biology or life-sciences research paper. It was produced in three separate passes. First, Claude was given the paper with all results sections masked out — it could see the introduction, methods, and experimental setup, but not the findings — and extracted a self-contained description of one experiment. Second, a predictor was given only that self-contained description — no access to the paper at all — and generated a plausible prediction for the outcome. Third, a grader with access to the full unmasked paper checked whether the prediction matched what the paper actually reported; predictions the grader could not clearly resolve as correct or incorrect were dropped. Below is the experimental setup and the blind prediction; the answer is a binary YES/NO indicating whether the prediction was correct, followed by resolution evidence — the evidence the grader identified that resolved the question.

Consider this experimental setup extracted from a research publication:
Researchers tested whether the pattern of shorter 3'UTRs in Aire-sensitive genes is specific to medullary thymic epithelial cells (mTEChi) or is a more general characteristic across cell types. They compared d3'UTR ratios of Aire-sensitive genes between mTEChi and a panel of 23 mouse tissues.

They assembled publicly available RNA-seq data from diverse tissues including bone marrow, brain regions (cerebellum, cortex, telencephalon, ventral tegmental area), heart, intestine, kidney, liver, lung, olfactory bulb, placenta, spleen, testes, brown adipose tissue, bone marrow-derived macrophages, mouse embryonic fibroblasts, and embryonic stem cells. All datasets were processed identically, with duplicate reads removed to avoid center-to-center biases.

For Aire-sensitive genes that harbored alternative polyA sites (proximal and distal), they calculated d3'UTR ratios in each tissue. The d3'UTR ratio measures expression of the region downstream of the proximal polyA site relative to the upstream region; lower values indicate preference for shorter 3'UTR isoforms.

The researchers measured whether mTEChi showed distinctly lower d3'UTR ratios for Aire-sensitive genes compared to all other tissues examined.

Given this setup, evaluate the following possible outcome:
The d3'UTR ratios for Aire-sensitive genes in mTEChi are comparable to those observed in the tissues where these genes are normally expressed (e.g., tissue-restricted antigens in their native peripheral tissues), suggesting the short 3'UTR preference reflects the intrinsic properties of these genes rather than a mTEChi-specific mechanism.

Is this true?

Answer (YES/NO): NO